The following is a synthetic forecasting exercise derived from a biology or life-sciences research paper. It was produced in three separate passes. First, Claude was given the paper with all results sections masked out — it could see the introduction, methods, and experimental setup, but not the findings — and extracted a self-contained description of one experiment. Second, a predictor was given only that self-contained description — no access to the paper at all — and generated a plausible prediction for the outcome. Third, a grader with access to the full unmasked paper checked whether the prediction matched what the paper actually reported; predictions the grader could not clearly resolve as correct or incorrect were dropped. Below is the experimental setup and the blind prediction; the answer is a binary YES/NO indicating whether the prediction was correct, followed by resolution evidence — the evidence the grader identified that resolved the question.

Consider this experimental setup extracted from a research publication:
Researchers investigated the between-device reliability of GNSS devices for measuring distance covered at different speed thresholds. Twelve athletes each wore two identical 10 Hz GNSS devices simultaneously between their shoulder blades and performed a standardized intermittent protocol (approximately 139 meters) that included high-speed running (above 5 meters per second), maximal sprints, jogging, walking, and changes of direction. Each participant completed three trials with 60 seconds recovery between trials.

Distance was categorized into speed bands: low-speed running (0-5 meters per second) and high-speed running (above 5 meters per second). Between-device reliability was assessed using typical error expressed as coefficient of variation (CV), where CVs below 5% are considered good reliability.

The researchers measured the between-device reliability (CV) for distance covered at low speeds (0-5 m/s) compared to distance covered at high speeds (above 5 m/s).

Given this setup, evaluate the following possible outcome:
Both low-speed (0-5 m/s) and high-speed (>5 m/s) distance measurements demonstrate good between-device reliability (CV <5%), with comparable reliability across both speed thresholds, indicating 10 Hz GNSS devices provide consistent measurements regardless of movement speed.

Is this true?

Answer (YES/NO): YES